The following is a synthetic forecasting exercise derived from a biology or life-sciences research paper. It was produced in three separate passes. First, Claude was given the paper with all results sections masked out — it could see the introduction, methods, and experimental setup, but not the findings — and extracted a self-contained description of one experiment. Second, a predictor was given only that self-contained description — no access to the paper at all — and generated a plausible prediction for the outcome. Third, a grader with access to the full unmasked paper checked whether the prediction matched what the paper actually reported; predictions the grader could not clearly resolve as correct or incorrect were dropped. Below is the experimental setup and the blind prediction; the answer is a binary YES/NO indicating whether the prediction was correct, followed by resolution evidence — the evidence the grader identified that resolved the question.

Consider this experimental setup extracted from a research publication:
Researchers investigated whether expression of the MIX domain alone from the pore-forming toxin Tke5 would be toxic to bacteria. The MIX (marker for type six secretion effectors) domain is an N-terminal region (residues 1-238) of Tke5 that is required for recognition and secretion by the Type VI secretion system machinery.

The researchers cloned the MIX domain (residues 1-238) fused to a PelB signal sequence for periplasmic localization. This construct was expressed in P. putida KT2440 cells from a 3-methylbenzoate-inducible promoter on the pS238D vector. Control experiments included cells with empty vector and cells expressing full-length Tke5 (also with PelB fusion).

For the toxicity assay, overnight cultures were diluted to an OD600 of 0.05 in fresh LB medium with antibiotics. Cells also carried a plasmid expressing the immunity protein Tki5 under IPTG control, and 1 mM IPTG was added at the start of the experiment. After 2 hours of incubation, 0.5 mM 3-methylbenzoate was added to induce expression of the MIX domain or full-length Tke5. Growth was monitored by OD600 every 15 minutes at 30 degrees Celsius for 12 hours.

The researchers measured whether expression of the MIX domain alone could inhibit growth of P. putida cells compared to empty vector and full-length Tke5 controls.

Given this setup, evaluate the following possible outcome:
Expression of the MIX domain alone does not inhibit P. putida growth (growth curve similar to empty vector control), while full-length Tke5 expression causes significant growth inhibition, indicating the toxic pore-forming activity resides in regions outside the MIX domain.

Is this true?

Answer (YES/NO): YES